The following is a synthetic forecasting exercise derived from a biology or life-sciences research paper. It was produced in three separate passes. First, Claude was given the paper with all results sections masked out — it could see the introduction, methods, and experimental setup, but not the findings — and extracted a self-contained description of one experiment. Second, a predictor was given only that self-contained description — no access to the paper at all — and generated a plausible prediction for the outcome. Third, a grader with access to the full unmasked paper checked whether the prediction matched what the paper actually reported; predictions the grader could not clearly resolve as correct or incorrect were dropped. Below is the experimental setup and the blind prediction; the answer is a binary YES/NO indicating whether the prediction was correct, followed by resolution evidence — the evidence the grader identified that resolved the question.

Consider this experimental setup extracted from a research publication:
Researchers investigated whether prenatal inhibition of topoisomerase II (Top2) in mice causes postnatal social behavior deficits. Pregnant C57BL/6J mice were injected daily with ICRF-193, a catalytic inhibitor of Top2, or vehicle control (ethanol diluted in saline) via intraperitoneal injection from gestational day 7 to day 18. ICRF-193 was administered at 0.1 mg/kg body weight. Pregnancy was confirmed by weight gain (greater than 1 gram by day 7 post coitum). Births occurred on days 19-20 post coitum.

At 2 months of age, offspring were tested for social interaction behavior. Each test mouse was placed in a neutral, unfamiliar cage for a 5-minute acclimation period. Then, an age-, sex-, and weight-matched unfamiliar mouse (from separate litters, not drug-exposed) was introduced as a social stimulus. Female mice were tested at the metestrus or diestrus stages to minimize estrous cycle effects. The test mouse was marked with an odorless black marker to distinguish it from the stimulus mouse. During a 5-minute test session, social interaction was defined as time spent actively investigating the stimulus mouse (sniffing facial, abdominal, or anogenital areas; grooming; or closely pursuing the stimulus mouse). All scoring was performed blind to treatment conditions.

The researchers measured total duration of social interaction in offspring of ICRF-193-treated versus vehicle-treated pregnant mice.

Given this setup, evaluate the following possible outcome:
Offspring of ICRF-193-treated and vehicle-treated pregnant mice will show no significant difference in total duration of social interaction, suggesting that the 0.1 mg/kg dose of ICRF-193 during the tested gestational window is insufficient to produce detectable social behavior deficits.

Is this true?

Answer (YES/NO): NO